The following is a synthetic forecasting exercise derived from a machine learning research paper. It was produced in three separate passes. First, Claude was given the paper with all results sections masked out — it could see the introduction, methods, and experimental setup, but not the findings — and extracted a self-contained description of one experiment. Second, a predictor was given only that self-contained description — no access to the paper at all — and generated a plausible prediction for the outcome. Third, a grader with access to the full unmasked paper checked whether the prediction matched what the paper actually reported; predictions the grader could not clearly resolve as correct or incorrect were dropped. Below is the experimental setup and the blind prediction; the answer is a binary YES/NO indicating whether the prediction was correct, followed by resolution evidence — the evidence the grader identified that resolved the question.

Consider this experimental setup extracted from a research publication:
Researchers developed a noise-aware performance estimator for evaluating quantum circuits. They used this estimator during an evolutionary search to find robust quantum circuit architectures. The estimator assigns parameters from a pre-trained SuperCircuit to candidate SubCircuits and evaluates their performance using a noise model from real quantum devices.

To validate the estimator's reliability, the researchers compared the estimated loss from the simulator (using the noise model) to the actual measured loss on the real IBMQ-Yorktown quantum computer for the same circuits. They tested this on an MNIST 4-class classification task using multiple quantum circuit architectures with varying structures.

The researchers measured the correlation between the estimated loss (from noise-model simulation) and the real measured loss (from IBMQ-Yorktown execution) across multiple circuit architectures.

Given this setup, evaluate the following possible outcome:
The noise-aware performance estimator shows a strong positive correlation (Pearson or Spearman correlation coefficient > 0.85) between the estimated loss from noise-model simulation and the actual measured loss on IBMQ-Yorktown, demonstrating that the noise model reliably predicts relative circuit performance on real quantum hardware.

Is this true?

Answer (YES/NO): NO